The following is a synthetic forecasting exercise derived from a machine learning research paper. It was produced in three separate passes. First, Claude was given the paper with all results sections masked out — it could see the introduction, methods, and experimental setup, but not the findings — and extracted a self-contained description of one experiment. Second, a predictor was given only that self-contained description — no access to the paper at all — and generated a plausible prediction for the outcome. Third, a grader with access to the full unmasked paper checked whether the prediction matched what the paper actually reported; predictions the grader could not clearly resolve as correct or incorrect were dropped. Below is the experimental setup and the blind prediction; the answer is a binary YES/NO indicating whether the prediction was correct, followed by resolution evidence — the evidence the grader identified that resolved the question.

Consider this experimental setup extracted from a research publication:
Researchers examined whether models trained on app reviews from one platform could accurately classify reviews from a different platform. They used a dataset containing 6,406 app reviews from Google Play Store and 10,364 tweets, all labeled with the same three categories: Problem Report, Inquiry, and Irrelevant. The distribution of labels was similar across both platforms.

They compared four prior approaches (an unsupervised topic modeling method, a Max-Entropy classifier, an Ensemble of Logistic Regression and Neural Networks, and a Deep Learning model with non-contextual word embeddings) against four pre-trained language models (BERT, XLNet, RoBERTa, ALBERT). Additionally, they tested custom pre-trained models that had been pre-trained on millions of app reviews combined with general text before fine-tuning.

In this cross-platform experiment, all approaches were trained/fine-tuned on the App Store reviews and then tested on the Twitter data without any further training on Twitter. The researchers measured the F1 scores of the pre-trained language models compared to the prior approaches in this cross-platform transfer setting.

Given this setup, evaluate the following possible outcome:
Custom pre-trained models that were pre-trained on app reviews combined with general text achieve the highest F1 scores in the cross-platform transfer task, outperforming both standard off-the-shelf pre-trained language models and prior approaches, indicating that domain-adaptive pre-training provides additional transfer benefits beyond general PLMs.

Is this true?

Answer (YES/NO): YES